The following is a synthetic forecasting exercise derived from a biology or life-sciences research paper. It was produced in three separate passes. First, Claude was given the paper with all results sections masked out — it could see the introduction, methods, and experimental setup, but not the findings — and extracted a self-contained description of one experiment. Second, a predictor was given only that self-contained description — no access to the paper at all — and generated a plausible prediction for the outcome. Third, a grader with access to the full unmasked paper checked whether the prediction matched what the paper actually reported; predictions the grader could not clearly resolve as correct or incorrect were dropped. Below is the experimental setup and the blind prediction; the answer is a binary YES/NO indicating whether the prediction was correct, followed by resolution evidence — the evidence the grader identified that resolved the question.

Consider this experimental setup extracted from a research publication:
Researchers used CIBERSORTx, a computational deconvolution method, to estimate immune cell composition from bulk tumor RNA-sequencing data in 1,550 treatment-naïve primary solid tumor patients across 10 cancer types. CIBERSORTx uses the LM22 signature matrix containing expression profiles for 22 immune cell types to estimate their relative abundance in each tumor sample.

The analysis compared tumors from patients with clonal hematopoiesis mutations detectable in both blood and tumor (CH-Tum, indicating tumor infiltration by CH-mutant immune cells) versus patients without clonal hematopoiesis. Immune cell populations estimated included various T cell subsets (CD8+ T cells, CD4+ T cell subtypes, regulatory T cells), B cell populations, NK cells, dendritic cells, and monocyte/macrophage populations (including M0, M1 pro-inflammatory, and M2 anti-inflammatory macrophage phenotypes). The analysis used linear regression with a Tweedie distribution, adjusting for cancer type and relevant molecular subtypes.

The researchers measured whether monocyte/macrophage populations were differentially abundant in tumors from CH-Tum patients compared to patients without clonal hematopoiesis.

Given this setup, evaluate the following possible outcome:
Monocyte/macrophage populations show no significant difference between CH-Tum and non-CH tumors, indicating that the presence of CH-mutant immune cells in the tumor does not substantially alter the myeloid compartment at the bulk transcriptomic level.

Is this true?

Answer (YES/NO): NO